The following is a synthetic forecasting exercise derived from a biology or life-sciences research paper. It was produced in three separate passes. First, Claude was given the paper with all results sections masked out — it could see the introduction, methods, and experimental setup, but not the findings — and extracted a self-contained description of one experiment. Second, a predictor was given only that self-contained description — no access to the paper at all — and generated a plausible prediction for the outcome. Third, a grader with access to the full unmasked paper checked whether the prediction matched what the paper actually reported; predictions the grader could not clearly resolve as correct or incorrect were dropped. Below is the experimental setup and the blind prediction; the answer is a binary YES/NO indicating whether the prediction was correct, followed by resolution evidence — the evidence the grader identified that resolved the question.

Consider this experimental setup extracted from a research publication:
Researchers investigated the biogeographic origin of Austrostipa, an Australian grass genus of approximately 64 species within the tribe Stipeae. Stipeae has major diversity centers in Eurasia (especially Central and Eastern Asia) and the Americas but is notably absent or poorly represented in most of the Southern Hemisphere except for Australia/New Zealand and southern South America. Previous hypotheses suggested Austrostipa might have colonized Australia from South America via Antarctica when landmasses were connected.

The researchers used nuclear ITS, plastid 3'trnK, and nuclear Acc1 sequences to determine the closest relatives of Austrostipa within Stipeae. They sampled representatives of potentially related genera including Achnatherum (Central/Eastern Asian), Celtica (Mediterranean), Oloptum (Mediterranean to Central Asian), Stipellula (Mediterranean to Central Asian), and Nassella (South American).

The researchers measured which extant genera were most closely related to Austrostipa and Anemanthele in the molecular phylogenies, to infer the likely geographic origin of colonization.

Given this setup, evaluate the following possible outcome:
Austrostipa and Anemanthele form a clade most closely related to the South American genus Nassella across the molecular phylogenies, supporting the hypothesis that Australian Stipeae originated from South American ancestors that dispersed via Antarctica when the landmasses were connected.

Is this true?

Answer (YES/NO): NO